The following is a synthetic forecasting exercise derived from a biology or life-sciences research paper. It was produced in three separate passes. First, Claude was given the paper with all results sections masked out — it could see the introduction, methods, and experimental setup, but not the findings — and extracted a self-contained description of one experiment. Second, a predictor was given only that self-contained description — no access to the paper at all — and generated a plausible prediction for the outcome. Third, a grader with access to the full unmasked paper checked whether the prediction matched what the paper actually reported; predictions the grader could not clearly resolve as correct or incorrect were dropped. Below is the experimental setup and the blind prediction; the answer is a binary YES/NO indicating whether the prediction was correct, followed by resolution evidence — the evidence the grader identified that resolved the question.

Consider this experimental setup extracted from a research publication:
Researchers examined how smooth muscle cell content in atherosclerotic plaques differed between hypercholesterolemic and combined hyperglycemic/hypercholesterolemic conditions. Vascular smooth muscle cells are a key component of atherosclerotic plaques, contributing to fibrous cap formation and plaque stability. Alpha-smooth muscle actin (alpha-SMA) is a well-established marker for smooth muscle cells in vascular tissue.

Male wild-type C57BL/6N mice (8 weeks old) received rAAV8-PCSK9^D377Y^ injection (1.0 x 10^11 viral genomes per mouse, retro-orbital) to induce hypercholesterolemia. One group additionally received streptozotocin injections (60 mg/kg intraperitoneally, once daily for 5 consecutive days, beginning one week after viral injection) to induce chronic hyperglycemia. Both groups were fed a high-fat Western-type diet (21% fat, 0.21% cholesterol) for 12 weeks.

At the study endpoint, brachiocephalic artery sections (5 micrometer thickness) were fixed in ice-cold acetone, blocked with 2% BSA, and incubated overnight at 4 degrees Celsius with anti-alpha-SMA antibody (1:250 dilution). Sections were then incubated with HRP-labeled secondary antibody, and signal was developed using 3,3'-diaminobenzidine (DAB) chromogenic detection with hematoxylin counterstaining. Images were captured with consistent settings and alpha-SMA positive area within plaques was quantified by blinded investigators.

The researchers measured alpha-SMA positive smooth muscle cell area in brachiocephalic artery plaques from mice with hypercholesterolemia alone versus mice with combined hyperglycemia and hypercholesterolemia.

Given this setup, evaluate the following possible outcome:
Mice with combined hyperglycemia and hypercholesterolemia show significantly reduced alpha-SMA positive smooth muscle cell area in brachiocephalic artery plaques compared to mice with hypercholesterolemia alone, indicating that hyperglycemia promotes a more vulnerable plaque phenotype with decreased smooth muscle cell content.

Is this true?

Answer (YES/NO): NO